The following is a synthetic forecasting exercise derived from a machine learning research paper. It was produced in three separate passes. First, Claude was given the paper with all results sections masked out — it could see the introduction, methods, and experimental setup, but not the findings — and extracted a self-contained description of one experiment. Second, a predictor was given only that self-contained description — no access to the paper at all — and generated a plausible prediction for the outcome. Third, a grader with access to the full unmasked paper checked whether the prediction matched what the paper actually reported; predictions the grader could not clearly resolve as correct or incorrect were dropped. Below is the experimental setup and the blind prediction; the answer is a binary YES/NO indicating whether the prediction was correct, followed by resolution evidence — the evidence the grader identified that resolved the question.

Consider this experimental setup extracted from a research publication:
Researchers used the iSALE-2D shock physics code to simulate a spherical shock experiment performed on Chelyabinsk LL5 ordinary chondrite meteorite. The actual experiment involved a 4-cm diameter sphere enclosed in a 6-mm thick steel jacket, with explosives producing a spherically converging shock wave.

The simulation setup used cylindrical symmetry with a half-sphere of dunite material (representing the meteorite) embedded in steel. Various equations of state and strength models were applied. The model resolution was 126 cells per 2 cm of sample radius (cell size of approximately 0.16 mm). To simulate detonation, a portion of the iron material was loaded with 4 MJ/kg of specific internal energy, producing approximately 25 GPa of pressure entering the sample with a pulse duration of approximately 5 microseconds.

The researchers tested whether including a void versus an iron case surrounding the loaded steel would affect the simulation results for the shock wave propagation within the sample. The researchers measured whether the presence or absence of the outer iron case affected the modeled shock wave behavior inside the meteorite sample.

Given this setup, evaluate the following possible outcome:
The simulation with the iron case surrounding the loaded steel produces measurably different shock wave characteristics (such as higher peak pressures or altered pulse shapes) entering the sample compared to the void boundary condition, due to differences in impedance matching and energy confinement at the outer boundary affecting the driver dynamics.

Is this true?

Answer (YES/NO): NO